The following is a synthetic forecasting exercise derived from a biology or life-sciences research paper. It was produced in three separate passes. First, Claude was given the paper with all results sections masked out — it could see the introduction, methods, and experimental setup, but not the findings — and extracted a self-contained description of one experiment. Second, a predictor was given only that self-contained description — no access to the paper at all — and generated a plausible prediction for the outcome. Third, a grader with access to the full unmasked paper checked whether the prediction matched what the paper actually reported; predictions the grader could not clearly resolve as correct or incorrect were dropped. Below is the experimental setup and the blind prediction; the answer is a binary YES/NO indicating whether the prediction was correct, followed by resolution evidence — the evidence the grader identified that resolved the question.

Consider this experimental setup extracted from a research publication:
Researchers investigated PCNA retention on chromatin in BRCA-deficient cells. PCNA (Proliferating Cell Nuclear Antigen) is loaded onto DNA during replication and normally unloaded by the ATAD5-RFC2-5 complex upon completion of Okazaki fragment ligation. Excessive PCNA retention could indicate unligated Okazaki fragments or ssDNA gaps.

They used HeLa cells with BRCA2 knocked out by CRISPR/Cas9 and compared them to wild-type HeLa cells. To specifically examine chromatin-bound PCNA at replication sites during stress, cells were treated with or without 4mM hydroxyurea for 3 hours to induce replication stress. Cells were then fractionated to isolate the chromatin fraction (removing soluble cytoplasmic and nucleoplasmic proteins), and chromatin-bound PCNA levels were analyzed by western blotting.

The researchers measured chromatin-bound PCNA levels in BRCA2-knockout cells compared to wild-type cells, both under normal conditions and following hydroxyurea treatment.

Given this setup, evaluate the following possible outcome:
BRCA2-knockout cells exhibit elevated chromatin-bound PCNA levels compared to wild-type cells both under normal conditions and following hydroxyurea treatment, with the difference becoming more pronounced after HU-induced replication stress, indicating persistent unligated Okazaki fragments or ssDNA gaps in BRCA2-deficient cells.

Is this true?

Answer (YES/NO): NO